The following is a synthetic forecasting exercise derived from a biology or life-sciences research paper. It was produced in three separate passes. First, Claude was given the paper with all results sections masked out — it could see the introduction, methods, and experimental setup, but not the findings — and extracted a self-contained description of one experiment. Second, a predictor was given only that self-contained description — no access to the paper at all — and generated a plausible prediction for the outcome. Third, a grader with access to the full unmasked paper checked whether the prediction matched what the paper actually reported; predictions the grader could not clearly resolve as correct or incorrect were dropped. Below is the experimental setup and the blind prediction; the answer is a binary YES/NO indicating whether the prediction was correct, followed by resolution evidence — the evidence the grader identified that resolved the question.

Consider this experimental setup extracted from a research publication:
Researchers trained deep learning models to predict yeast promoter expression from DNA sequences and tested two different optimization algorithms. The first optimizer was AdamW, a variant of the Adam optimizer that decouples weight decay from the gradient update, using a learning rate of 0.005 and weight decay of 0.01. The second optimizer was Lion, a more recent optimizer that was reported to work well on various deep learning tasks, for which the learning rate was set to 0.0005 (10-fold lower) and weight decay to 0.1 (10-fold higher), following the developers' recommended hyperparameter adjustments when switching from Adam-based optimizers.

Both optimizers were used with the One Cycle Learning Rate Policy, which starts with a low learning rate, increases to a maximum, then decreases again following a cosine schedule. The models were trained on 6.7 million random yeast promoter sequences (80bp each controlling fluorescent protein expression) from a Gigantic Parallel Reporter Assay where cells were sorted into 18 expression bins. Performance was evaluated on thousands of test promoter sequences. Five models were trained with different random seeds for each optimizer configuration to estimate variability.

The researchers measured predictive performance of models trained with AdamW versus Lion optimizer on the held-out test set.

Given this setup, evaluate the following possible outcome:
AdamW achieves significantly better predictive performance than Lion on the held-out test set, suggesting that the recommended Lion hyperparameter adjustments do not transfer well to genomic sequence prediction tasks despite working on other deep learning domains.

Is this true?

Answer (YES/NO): NO